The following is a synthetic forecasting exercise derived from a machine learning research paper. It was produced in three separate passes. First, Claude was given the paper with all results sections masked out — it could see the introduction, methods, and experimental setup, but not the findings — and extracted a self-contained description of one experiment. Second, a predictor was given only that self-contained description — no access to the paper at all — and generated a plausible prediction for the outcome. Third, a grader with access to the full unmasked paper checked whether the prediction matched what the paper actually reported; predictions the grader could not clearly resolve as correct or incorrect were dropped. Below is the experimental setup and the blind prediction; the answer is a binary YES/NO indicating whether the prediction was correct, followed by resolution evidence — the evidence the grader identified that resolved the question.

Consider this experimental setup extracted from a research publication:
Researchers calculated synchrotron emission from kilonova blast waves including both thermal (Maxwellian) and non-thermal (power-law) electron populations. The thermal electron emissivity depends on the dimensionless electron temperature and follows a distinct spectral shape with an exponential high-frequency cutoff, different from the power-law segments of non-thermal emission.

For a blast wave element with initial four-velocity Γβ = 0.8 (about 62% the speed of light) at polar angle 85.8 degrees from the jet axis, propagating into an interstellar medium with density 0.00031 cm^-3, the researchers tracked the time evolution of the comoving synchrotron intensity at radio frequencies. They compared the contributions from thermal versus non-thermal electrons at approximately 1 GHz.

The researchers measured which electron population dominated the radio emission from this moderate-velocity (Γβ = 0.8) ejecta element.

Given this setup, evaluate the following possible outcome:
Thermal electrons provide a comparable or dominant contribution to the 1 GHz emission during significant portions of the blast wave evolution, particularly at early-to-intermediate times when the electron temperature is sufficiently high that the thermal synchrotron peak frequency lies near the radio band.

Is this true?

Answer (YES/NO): NO